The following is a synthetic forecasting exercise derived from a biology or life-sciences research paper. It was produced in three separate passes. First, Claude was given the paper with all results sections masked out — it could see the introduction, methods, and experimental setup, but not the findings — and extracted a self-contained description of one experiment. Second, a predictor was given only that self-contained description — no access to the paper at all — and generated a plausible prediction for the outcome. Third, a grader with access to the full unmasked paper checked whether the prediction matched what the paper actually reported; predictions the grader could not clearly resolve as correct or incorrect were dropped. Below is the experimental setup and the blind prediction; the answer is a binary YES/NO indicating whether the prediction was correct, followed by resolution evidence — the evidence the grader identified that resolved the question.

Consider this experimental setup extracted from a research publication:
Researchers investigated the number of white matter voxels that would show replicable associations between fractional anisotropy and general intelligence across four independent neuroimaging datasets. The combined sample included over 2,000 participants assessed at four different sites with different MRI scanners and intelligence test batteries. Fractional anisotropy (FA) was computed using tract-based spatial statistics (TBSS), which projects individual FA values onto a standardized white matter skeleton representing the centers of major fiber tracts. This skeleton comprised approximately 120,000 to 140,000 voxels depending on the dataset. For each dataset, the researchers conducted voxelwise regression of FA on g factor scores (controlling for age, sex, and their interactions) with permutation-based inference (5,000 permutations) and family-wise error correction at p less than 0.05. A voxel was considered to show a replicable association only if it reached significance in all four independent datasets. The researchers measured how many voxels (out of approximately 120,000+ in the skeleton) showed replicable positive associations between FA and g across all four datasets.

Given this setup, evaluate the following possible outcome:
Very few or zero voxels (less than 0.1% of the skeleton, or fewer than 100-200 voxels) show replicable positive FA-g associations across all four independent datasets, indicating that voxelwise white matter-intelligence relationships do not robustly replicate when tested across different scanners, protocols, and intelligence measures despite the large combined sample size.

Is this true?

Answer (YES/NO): NO